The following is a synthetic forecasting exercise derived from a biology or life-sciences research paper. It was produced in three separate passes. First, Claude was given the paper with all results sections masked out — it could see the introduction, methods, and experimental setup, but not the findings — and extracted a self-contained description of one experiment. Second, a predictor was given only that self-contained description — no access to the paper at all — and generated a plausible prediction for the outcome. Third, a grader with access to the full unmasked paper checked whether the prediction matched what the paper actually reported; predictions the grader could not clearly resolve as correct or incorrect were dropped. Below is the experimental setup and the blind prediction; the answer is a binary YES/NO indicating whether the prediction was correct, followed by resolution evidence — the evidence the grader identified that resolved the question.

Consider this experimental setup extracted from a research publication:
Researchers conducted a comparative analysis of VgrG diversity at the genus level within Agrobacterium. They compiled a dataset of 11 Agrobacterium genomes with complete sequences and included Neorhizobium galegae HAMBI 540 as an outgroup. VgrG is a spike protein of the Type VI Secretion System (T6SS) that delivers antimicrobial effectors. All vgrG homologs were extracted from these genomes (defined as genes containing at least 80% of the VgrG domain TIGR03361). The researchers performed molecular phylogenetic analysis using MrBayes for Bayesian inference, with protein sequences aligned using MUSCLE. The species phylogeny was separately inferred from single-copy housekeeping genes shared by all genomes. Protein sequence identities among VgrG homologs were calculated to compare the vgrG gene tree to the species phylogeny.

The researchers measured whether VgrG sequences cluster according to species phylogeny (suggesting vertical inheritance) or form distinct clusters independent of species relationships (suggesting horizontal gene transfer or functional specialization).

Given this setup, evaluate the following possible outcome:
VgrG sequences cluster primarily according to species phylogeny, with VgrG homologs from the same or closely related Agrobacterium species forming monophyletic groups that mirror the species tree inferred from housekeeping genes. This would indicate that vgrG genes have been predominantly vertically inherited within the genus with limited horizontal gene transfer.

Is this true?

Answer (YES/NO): NO